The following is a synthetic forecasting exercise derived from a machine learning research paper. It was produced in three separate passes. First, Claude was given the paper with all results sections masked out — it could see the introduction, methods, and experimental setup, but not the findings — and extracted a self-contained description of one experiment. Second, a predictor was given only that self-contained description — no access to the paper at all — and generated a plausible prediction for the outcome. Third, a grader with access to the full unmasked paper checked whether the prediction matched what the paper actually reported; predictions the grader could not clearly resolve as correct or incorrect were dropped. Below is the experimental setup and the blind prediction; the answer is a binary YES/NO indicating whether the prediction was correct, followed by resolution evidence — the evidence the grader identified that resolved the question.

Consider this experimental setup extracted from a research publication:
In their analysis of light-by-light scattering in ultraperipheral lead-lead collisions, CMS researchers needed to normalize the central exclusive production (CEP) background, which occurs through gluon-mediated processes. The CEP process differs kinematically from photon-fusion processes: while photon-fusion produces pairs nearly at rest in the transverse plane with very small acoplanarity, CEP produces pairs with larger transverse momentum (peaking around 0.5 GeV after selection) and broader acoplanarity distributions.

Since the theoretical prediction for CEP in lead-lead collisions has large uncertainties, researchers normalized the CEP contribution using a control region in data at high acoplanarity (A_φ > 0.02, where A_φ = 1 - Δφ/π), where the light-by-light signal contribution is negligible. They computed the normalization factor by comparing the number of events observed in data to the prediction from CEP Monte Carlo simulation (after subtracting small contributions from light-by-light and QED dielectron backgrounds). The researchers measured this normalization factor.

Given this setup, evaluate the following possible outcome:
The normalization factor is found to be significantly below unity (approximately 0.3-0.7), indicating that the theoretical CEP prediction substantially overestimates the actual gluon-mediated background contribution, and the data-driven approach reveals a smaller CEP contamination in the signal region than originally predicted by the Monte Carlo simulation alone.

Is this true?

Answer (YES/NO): NO